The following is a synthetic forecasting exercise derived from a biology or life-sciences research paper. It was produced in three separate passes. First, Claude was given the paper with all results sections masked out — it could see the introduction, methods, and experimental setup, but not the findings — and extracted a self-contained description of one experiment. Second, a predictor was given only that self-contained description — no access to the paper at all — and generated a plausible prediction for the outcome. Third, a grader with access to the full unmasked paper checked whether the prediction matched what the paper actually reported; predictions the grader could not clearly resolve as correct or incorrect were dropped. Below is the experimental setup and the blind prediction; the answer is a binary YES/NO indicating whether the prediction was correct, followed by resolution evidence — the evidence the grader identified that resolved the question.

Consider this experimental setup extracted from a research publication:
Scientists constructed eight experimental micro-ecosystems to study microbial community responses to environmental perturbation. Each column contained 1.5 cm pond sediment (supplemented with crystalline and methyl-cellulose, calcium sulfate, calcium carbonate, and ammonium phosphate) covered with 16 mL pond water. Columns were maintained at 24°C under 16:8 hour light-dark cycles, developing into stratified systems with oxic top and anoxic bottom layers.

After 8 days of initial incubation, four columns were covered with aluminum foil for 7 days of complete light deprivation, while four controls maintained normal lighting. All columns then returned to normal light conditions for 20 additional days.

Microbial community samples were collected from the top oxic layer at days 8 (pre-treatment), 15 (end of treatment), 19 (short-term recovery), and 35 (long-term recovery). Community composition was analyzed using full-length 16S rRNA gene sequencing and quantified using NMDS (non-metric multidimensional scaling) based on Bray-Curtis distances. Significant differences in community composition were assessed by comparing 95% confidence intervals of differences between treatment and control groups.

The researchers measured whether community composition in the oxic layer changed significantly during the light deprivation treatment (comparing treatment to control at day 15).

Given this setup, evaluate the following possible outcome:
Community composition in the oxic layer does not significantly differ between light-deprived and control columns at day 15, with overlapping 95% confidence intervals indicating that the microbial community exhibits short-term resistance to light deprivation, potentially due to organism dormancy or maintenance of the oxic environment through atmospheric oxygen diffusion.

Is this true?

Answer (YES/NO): NO